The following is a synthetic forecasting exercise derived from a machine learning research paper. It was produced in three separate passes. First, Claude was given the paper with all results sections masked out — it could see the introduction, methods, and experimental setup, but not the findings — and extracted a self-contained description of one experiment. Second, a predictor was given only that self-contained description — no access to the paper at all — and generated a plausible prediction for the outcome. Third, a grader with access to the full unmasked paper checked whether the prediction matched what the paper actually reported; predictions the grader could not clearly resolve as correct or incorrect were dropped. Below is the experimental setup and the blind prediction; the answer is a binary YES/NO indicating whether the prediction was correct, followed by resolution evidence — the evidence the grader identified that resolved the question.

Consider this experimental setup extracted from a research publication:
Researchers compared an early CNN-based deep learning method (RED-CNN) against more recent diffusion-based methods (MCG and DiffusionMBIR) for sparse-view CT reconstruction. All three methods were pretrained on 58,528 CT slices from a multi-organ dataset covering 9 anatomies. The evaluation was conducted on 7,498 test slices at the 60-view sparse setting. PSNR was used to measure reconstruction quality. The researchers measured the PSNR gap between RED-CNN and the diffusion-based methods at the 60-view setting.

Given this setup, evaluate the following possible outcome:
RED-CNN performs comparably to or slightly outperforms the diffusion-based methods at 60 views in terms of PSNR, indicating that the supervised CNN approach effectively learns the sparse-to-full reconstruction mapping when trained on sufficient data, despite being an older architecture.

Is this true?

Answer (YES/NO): NO